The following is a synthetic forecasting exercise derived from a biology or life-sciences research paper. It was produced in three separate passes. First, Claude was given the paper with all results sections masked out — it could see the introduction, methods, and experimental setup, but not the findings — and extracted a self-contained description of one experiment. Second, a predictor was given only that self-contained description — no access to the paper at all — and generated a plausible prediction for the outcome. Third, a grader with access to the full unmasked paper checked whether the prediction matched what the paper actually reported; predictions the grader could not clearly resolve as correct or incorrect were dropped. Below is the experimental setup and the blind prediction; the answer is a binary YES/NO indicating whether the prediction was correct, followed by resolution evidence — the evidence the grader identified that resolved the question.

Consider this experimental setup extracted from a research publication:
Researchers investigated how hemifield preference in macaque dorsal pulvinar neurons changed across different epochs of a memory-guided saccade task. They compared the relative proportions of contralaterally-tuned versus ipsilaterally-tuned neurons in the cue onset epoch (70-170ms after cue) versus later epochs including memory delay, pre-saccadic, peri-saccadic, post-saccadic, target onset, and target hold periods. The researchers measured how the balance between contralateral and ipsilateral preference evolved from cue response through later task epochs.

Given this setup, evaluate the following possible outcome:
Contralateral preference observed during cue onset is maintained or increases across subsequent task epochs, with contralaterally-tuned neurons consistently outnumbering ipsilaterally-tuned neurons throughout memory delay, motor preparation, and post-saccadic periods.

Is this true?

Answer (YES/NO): NO